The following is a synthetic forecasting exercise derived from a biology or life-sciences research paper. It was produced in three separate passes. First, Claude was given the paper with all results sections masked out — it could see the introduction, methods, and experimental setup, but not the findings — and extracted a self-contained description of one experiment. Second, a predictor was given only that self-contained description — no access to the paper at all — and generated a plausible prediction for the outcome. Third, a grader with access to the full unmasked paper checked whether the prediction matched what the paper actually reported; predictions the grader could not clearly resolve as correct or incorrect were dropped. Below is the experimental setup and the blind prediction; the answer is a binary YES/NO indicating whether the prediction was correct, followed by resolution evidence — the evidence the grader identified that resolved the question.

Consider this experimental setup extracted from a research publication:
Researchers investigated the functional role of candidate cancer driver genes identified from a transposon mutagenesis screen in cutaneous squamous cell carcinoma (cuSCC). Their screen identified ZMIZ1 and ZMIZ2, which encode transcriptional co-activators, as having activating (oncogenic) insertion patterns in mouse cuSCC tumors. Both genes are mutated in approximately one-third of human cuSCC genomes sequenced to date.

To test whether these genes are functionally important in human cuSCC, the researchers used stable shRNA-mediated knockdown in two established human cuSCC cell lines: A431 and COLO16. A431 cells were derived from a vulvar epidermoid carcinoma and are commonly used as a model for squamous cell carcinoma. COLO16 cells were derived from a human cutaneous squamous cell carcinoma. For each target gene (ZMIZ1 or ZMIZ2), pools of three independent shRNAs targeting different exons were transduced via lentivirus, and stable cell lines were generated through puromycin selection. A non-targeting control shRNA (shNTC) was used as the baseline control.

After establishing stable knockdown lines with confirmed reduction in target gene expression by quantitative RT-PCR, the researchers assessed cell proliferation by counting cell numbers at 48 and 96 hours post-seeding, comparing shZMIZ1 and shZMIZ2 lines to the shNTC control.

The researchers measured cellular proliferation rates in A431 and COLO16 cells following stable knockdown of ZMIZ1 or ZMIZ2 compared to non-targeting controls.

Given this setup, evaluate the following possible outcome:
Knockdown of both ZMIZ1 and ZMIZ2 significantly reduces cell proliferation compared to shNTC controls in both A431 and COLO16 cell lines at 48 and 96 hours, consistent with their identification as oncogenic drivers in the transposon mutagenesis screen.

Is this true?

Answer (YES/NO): YES